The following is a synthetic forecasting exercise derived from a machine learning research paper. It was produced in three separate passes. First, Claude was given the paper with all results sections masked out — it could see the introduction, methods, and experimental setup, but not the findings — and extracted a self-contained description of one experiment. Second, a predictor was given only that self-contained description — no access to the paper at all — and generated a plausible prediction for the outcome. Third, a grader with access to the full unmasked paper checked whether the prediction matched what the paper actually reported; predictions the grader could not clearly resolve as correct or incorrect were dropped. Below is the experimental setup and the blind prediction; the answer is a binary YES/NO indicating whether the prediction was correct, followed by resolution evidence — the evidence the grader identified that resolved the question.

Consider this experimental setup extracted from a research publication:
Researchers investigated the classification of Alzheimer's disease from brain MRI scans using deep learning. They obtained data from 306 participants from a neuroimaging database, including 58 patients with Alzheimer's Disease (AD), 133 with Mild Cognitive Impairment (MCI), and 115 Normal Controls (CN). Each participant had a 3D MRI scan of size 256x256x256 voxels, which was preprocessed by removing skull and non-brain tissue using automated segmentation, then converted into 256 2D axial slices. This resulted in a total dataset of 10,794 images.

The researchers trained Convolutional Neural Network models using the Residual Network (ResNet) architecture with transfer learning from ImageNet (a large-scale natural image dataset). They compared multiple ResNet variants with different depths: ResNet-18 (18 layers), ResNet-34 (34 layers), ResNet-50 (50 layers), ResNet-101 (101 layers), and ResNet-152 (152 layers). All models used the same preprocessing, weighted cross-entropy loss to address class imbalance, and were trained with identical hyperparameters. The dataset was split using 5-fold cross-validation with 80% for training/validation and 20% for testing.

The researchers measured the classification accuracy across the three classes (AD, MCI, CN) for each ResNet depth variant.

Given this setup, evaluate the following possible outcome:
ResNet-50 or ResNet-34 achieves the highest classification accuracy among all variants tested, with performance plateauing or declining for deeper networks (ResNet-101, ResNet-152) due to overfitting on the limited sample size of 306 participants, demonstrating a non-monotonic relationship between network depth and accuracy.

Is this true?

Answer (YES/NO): NO